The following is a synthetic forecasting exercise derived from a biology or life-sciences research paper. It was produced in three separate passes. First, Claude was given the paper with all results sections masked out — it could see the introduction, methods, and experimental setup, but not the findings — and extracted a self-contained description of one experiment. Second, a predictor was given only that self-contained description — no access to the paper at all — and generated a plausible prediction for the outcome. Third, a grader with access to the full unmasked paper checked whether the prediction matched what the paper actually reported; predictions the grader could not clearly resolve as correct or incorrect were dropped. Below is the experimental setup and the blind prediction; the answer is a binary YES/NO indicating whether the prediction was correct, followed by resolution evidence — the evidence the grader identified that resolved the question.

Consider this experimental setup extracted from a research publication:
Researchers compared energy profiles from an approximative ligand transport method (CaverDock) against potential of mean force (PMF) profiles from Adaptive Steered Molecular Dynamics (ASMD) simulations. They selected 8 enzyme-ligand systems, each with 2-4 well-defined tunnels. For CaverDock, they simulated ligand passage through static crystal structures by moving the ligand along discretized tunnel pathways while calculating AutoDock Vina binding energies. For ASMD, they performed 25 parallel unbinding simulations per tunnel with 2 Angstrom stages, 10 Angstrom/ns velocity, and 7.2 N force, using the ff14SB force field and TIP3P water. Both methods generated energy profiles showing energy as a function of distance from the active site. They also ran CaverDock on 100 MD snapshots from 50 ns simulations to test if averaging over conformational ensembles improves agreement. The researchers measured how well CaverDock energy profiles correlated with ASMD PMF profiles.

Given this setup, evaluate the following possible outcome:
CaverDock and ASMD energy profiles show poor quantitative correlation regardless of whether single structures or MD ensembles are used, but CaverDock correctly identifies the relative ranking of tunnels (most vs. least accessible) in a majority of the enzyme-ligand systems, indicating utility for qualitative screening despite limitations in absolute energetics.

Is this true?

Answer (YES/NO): NO